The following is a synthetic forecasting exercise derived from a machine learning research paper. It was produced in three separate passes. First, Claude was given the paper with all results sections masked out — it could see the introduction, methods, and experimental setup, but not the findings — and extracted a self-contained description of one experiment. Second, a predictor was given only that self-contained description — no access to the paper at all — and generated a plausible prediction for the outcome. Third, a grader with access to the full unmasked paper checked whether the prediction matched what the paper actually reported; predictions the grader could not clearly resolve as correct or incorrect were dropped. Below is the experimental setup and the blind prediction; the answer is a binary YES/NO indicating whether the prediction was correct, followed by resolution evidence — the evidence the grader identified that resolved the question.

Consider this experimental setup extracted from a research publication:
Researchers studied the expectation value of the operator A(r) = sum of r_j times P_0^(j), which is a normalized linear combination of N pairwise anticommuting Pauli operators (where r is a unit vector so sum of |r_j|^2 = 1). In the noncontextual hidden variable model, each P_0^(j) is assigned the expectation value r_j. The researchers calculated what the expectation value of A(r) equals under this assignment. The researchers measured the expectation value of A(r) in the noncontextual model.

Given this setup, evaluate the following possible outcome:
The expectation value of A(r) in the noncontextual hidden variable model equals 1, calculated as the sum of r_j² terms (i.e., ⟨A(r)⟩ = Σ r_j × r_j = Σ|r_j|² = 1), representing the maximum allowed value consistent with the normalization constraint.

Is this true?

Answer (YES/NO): YES